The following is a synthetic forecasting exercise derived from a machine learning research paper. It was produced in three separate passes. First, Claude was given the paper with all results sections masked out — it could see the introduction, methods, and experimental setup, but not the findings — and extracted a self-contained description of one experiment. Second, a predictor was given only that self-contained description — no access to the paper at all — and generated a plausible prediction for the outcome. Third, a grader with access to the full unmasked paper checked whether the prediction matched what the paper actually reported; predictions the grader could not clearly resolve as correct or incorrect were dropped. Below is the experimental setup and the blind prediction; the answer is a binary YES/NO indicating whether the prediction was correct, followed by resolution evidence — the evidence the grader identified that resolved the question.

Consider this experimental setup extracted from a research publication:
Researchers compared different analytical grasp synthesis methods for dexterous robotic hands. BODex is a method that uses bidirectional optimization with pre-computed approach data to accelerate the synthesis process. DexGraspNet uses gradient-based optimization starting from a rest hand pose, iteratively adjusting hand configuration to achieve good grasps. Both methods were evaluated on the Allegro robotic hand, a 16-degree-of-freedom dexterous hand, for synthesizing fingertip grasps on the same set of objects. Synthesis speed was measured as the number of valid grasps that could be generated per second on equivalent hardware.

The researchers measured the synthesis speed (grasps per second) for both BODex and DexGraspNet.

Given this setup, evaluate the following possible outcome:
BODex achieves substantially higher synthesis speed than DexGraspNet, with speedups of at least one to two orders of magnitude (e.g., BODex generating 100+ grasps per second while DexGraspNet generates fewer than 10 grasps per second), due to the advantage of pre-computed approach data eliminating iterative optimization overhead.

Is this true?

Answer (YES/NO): YES